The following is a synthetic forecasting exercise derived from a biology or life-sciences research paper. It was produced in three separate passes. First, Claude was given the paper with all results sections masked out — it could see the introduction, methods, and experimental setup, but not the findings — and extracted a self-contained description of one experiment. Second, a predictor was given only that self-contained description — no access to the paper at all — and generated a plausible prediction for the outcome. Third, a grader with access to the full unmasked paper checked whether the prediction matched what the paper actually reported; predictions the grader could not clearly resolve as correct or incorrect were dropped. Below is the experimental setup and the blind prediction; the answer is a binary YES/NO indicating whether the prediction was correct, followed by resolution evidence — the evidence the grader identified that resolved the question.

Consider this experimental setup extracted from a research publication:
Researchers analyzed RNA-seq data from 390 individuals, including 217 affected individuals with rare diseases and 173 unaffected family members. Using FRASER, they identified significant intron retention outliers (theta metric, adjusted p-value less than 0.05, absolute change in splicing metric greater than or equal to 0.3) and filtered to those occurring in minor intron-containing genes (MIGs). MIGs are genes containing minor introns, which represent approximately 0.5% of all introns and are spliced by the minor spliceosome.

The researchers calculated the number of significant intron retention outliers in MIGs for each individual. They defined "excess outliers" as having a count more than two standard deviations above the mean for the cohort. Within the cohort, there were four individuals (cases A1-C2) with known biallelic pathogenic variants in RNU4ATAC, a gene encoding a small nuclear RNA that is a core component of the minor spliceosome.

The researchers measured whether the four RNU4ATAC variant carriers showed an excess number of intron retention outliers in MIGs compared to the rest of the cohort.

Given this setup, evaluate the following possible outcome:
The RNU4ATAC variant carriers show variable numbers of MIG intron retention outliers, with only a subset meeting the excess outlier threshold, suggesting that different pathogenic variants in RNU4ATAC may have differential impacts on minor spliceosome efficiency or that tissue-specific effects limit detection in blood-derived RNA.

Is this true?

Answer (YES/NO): NO